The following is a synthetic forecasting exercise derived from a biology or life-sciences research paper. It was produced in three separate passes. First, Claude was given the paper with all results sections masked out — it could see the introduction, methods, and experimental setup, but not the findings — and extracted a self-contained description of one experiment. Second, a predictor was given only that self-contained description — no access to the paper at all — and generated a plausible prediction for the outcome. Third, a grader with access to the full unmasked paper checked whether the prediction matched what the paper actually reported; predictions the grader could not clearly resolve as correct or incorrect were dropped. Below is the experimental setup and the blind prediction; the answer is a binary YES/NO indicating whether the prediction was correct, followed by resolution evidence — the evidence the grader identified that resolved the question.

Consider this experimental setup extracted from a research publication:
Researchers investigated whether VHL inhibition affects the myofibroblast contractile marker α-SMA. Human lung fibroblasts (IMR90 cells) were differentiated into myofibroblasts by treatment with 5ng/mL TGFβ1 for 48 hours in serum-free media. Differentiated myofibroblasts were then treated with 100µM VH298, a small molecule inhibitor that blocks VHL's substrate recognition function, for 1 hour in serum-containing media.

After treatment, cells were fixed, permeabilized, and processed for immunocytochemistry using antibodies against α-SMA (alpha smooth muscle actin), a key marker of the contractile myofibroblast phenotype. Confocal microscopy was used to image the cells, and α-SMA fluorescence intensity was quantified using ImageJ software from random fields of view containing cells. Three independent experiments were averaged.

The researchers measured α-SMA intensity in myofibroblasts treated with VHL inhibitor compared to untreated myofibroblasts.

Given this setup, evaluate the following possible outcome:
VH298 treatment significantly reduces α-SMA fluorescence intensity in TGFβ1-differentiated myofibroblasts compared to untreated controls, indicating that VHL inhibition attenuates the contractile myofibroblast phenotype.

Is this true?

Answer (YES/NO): NO